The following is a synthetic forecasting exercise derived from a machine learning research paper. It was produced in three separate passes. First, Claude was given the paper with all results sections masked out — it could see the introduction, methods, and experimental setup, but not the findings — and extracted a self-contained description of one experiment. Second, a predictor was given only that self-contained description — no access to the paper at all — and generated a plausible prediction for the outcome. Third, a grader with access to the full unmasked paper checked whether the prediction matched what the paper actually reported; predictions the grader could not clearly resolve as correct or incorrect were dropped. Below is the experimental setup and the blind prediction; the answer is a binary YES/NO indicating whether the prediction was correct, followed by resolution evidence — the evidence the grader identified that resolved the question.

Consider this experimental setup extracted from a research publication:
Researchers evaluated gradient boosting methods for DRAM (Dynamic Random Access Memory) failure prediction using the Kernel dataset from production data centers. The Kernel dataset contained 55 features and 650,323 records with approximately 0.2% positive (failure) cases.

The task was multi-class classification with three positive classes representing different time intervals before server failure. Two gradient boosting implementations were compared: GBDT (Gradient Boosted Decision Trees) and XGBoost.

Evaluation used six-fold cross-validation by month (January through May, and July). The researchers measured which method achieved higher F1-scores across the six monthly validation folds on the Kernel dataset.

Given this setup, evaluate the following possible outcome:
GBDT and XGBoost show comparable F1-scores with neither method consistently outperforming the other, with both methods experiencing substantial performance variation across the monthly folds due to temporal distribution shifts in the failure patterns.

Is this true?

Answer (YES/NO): NO